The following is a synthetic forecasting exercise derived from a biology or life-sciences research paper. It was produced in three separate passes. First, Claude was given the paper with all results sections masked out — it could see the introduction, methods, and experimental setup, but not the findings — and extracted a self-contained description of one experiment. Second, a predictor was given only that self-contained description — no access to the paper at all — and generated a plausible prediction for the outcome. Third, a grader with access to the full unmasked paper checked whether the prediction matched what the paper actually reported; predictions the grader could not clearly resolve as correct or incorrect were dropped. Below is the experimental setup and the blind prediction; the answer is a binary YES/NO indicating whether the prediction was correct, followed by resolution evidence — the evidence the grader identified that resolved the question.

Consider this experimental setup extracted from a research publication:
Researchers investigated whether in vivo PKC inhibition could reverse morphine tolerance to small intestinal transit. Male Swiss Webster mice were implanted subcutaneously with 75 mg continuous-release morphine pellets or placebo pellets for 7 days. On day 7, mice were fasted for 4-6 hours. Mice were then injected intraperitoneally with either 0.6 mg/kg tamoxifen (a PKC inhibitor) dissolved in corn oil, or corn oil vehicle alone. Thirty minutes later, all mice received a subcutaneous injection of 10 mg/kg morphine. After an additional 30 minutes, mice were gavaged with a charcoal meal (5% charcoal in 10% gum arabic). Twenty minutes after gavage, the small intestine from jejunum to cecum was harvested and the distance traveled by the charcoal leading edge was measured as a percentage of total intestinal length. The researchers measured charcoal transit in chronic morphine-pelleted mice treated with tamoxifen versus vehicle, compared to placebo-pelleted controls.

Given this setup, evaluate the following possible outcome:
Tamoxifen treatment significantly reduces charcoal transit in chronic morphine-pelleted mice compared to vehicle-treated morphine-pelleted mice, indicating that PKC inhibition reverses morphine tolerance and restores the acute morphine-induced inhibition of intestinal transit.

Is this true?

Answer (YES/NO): YES